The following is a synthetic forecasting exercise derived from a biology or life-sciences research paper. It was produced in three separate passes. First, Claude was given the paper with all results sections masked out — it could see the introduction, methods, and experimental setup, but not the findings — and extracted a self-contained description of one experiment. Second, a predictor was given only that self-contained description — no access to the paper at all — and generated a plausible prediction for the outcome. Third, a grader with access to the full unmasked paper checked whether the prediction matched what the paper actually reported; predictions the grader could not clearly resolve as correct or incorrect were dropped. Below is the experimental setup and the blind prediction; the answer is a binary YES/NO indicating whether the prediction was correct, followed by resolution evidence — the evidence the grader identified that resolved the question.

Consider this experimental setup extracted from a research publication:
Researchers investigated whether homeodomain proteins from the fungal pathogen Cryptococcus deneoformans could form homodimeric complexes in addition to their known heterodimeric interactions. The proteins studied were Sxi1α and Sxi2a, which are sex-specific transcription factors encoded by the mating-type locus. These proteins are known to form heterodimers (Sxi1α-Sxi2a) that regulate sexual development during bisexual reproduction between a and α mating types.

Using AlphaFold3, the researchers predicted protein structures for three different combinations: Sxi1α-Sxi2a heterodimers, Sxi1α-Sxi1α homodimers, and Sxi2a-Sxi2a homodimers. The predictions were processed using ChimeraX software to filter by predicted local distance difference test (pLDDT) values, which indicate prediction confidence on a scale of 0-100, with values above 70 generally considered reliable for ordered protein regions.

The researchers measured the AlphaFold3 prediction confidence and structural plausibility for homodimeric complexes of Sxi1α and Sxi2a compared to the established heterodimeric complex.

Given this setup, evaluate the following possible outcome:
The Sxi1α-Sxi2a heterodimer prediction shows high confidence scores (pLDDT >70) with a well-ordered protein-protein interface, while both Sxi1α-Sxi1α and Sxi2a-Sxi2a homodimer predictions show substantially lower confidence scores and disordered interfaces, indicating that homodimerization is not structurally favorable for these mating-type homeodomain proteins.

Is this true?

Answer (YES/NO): NO